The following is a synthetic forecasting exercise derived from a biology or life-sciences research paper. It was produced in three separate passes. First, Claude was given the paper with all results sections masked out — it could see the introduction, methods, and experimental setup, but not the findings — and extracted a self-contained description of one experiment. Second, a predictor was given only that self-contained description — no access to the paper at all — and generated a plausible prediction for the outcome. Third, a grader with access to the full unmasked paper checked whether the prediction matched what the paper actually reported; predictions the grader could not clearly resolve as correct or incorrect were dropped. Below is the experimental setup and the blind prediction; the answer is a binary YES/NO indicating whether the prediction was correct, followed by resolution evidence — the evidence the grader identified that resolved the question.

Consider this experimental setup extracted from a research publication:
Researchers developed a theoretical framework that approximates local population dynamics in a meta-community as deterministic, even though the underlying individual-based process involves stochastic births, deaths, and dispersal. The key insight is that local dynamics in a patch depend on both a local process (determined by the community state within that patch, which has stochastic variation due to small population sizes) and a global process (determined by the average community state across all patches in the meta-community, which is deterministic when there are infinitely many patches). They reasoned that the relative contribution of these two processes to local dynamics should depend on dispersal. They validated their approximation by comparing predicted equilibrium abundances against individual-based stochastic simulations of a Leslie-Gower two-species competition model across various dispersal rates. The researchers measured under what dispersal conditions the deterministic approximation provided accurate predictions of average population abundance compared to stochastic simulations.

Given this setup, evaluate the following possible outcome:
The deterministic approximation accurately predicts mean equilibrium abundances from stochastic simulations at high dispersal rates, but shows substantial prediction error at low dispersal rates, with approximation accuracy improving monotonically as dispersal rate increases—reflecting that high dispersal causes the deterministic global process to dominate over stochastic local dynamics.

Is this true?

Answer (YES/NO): YES